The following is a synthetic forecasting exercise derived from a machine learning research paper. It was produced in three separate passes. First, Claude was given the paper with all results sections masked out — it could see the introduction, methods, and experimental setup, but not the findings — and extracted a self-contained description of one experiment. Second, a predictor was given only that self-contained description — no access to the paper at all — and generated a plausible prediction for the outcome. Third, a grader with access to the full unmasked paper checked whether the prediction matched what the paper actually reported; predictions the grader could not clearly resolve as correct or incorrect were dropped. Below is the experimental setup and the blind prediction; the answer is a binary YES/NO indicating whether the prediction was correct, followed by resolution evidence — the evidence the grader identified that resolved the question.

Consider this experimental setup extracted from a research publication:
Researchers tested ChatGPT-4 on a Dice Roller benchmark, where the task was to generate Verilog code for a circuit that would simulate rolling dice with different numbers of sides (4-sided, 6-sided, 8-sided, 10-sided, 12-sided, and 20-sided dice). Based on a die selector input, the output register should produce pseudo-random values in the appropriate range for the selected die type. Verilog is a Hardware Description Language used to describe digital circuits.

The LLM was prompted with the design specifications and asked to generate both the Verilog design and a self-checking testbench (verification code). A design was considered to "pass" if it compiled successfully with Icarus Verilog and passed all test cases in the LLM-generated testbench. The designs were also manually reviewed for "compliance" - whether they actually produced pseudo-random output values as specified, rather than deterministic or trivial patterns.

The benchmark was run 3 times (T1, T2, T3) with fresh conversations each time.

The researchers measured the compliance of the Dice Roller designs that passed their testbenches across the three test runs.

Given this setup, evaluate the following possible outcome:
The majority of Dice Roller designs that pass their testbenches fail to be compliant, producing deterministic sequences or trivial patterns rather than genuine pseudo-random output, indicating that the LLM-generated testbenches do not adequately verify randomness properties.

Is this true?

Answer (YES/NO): YES